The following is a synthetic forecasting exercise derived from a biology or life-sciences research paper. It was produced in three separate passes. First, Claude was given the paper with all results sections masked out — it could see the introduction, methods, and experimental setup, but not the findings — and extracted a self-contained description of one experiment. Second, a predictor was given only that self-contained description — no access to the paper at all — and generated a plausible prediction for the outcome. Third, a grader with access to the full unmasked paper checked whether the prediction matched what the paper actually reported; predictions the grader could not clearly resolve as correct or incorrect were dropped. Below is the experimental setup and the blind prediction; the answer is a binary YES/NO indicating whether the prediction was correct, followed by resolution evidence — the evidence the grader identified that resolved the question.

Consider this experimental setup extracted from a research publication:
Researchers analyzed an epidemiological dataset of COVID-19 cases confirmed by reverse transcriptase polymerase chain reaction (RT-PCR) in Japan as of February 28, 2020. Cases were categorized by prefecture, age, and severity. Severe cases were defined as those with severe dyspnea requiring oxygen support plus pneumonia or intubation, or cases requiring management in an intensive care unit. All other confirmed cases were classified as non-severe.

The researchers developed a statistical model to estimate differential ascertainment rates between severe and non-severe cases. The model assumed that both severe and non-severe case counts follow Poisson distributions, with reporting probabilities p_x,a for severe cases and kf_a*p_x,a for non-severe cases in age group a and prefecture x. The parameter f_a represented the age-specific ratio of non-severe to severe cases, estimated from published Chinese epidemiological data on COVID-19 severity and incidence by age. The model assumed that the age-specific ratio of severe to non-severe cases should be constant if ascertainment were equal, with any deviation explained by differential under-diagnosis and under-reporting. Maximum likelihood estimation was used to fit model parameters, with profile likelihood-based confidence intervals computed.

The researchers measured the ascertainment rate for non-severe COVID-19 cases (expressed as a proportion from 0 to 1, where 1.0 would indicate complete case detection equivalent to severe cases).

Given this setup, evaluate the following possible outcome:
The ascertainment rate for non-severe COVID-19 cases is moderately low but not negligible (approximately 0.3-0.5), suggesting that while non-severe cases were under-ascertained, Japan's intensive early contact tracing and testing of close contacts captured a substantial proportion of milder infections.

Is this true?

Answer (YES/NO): YES